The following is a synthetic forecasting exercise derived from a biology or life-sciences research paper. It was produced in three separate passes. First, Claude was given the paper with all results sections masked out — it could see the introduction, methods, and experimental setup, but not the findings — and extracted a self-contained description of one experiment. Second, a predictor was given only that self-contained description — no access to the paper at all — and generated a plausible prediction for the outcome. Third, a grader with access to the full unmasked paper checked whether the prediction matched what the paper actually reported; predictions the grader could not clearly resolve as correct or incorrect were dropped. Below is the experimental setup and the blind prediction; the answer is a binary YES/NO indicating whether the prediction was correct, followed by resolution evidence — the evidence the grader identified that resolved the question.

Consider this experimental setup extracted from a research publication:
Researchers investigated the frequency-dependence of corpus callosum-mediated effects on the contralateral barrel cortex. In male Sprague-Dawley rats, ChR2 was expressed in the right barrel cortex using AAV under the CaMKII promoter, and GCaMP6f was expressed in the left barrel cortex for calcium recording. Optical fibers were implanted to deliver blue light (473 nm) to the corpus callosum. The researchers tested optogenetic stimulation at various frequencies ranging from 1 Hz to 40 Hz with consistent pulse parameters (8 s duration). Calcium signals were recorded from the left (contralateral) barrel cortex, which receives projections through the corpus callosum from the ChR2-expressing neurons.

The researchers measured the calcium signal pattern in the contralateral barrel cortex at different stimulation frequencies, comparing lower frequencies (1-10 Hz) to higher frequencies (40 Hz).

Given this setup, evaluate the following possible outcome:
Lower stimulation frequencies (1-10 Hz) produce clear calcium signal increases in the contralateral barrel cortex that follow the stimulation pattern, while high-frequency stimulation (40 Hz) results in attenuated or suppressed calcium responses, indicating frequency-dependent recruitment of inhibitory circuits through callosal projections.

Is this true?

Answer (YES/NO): YES